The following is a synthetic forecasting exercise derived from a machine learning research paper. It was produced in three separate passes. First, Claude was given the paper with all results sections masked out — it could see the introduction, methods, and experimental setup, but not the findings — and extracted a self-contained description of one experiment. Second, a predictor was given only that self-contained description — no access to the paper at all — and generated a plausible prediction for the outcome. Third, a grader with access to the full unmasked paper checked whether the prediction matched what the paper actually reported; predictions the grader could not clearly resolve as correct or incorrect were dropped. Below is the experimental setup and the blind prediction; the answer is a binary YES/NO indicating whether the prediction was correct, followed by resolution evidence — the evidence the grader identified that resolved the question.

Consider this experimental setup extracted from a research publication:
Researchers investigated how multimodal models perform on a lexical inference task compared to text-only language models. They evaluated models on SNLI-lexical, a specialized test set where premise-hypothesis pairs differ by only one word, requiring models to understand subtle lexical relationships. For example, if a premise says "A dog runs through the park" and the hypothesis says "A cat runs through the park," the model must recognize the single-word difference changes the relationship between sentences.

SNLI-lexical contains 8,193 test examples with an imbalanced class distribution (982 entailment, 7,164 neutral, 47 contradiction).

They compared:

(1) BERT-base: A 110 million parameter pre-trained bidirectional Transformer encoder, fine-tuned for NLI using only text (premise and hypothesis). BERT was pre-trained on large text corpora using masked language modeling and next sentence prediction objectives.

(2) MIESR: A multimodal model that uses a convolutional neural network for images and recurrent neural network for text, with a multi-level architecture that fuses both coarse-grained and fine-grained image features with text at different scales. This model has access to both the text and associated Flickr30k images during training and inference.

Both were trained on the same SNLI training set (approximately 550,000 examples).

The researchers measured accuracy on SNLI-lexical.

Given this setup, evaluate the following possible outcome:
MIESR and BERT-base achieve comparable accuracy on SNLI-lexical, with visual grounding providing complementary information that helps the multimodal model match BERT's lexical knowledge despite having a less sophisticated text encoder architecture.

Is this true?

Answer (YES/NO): NO